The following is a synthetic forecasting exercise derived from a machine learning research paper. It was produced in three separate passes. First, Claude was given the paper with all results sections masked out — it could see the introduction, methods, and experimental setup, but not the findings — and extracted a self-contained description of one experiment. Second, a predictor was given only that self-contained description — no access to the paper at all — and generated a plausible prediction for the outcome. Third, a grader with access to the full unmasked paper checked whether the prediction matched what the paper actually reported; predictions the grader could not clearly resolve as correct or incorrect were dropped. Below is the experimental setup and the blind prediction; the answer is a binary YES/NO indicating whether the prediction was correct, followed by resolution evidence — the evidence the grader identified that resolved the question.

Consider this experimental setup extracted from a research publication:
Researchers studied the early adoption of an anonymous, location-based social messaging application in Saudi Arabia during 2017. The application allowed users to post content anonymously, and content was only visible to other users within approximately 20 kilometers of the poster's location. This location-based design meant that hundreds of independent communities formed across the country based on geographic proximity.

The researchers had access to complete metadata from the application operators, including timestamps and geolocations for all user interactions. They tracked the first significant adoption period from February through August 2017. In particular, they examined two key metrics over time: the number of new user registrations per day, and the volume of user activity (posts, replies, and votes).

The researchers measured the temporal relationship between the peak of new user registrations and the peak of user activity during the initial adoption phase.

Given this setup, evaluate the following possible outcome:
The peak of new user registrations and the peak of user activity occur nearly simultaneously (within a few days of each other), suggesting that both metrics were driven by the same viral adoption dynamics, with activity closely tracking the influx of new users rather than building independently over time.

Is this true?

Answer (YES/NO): NO